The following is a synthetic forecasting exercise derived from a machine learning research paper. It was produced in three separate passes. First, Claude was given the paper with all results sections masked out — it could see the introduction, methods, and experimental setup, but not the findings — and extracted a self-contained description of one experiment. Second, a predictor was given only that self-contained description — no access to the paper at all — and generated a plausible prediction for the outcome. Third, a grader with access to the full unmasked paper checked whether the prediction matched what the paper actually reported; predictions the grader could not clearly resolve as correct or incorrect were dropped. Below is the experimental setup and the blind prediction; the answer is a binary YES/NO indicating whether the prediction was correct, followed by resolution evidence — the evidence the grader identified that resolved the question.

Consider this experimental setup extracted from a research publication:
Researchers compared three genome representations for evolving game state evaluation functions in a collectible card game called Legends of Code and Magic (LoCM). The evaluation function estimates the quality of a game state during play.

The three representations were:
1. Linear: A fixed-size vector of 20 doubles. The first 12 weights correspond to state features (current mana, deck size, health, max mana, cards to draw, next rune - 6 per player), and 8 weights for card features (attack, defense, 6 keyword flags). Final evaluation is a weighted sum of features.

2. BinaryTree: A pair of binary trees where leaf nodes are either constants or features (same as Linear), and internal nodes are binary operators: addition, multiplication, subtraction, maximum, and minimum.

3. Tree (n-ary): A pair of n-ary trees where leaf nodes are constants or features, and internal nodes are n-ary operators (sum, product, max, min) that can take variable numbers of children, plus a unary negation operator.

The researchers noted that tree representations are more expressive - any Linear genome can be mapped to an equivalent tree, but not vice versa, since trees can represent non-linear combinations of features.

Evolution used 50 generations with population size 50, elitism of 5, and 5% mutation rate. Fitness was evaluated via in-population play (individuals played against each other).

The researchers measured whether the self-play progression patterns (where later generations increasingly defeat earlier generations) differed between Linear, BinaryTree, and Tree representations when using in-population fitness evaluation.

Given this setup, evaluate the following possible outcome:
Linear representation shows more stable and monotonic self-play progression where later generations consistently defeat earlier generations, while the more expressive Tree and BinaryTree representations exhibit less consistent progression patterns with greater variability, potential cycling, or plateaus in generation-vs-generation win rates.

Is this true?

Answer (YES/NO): YES